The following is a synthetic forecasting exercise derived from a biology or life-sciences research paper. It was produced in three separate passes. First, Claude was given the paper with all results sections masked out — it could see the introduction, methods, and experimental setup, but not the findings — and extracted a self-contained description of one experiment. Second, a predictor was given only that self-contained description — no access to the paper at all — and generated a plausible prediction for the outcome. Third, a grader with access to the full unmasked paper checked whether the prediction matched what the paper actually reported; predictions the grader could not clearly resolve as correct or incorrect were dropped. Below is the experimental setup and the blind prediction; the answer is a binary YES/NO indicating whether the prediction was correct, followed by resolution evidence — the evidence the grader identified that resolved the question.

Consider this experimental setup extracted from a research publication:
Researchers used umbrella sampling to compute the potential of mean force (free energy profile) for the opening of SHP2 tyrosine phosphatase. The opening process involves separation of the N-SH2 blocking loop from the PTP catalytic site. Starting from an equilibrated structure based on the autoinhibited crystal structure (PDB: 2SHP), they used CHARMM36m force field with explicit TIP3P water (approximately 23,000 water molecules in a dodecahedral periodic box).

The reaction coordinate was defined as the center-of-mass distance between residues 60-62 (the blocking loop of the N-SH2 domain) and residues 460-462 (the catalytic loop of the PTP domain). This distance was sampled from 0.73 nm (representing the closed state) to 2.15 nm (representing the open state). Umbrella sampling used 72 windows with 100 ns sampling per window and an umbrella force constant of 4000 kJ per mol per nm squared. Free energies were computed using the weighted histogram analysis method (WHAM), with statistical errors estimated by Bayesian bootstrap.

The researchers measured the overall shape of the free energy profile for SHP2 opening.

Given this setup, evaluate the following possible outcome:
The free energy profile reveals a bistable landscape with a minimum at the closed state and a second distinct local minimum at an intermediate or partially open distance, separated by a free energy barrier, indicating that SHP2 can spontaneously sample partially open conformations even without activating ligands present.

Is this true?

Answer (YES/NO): NO